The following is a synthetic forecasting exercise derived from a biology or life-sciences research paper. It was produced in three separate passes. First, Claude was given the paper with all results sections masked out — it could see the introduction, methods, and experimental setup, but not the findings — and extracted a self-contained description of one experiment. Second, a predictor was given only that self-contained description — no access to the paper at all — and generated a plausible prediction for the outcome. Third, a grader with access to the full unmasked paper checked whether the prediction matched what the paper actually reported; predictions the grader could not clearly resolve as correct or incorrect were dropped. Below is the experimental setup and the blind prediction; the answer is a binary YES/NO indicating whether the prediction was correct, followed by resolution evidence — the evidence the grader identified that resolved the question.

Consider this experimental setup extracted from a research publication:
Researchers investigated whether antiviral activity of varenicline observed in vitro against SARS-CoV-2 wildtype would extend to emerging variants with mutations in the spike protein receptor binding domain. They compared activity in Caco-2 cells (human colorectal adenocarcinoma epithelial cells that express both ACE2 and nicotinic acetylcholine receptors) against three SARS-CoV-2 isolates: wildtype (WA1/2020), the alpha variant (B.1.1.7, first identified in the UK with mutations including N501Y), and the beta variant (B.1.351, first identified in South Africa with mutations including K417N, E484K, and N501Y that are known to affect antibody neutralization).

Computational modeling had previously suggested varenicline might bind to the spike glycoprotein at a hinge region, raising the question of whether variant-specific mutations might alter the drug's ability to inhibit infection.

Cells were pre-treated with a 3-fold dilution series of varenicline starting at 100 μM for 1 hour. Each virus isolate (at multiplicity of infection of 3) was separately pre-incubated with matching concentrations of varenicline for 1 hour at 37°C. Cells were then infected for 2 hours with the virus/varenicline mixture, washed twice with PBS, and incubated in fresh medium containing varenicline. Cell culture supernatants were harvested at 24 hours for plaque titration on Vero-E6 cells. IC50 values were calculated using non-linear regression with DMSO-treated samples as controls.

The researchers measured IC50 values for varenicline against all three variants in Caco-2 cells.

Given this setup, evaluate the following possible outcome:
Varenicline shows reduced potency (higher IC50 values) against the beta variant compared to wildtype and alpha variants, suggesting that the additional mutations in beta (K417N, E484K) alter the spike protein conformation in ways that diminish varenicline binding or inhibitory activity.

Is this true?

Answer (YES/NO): YES